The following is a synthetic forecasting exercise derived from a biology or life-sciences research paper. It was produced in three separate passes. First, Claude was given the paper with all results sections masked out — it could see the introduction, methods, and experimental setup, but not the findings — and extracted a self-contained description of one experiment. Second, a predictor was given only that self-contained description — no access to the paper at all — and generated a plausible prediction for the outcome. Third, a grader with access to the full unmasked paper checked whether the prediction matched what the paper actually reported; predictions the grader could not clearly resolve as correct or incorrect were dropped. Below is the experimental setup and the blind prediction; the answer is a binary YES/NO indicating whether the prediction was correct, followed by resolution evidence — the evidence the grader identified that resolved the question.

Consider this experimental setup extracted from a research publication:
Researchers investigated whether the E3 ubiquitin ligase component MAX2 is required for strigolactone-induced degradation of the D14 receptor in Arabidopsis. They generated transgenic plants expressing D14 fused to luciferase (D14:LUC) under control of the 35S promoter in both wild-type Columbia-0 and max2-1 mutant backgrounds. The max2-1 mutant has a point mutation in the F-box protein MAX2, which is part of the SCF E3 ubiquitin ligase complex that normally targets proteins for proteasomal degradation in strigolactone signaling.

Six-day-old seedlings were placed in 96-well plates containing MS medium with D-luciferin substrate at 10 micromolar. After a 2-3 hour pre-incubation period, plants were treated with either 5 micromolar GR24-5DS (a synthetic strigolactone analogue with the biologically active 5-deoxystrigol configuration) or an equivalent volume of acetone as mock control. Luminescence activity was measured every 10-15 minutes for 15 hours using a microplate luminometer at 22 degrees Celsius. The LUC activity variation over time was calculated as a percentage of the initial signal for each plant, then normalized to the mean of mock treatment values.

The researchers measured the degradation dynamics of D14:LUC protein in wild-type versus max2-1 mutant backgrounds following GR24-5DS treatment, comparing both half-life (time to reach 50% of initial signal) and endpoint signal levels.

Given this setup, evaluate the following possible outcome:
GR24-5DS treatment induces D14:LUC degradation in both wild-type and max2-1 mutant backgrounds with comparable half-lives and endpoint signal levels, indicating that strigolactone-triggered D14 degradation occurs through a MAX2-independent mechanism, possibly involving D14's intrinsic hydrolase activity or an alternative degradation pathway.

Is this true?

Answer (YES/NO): NO